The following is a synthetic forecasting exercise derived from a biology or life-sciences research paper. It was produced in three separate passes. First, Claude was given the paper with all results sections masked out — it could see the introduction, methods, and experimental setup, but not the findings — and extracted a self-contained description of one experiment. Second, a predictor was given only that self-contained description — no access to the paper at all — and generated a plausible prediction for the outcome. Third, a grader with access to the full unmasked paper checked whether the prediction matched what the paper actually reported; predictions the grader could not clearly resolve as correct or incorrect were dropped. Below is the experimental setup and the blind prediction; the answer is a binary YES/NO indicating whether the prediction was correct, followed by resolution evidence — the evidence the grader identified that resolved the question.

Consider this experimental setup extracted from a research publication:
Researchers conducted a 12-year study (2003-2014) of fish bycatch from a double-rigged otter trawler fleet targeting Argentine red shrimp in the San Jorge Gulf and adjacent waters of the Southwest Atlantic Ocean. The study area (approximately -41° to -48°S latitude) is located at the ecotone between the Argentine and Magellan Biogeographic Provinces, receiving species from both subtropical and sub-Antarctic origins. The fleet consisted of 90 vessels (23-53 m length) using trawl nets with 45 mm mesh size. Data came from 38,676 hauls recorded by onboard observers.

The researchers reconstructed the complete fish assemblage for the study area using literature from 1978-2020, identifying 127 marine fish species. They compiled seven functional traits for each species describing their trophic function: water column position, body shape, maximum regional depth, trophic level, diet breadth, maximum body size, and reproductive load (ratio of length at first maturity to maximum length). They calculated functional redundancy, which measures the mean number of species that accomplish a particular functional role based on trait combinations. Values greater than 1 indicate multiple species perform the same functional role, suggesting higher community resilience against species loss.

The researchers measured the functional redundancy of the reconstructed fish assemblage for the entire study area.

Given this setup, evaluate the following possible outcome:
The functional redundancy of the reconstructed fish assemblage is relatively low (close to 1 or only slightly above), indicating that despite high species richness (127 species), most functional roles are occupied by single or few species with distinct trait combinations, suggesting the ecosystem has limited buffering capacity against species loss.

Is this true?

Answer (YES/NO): YES